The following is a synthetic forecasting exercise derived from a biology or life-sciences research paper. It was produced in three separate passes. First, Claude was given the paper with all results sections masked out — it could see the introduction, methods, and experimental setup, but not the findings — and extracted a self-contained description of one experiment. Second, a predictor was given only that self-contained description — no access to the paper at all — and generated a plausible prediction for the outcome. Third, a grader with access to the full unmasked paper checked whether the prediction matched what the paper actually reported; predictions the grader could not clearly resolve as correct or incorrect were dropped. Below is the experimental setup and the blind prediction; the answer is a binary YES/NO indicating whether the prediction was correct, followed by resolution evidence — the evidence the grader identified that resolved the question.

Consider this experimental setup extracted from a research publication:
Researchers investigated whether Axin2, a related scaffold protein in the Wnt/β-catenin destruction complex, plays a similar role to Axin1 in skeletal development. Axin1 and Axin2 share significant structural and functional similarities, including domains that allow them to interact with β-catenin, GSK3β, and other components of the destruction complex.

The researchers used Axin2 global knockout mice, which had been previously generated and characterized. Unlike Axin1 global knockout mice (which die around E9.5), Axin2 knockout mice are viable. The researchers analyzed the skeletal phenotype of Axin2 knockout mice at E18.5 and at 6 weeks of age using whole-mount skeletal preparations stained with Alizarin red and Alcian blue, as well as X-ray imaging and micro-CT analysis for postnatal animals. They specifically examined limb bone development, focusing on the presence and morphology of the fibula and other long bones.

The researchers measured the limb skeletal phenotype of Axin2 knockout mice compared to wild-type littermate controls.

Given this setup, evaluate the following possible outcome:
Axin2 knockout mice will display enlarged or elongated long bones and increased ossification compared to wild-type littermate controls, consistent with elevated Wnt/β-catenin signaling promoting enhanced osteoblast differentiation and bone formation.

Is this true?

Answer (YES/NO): NO